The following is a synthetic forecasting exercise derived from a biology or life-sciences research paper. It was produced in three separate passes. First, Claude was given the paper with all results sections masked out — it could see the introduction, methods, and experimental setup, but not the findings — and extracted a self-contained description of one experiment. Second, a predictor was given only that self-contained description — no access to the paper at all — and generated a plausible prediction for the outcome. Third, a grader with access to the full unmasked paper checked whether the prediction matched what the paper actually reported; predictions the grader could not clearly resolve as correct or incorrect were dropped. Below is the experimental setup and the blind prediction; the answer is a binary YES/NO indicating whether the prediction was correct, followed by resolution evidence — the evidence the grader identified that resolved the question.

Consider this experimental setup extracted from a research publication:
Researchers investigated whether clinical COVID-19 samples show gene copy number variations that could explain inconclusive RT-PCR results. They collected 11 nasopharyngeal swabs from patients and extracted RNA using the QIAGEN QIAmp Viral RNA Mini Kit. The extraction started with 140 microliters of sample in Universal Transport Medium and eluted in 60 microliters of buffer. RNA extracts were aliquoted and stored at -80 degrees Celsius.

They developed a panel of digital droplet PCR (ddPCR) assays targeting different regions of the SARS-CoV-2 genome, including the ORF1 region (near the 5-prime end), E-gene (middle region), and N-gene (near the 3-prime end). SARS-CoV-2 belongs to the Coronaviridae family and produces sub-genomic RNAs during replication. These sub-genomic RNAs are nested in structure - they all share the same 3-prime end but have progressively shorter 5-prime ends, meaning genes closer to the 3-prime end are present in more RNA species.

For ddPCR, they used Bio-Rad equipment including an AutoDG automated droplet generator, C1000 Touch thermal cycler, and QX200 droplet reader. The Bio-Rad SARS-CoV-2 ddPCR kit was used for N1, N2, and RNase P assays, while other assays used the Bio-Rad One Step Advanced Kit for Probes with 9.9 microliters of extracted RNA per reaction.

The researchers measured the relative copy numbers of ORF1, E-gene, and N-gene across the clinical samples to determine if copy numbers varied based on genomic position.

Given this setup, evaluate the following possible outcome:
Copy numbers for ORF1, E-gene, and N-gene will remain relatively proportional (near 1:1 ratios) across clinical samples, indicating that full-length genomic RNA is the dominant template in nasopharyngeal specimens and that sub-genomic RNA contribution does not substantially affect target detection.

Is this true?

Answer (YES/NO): NO